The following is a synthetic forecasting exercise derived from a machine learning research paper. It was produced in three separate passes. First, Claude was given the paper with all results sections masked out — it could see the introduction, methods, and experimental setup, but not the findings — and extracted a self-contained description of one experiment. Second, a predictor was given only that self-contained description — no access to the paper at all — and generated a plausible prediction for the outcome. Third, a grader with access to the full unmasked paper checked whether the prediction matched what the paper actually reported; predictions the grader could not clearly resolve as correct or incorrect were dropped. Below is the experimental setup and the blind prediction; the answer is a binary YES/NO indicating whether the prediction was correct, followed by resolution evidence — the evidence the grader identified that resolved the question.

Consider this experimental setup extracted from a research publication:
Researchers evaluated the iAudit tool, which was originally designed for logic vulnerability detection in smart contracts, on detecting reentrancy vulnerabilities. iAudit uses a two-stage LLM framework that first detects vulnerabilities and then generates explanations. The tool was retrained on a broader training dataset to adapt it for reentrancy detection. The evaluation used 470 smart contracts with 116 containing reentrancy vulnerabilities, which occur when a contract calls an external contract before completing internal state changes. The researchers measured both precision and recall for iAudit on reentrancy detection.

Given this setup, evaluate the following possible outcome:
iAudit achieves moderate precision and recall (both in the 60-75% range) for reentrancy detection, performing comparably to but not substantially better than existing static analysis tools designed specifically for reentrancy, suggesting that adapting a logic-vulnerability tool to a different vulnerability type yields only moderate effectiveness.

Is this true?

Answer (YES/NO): NO